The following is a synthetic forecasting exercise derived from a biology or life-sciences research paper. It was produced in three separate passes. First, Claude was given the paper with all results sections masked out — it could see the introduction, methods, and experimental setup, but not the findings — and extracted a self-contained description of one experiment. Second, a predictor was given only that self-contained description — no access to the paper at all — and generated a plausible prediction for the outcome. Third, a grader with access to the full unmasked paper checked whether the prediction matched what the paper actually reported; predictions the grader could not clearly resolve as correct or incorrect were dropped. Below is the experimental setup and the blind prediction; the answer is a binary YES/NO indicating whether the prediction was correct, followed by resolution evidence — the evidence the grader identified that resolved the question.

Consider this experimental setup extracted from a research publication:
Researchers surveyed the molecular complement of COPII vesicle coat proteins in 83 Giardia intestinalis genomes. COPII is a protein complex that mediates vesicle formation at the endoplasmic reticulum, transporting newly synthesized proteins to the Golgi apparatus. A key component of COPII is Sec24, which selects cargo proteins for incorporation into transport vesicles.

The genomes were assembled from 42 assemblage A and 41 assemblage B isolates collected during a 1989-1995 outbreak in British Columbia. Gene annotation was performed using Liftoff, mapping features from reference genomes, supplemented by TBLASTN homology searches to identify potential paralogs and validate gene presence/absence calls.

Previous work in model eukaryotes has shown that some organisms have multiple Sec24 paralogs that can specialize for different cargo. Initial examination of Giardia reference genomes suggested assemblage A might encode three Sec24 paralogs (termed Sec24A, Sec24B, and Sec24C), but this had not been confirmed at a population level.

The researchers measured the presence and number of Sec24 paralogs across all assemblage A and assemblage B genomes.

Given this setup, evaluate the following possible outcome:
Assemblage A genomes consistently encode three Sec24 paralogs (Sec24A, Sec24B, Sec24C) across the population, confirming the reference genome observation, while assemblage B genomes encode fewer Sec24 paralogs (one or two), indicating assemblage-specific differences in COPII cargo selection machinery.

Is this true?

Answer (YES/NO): YES